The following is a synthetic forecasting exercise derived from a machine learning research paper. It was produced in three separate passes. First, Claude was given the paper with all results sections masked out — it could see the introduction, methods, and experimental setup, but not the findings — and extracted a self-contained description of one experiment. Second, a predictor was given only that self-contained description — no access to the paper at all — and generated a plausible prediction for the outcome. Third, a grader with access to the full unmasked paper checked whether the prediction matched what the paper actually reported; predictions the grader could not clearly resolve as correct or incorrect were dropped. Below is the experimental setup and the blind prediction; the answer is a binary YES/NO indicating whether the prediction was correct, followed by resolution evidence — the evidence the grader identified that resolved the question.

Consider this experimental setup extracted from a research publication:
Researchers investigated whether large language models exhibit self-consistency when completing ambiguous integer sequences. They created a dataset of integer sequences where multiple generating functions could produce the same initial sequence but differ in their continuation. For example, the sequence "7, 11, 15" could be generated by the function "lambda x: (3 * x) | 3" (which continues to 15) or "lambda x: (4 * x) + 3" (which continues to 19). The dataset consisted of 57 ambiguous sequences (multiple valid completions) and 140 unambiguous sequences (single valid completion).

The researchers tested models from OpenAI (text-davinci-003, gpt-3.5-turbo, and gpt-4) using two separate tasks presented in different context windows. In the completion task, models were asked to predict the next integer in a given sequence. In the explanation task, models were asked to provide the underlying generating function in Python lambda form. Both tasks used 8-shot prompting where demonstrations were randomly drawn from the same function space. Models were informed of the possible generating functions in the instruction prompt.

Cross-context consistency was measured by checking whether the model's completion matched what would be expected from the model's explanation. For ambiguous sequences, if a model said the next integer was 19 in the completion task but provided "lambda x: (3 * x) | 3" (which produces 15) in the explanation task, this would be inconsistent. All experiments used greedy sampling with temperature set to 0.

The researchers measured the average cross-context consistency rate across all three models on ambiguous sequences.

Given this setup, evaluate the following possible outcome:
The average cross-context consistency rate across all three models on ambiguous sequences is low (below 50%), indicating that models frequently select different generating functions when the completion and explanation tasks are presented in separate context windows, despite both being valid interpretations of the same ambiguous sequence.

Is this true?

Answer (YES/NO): NO